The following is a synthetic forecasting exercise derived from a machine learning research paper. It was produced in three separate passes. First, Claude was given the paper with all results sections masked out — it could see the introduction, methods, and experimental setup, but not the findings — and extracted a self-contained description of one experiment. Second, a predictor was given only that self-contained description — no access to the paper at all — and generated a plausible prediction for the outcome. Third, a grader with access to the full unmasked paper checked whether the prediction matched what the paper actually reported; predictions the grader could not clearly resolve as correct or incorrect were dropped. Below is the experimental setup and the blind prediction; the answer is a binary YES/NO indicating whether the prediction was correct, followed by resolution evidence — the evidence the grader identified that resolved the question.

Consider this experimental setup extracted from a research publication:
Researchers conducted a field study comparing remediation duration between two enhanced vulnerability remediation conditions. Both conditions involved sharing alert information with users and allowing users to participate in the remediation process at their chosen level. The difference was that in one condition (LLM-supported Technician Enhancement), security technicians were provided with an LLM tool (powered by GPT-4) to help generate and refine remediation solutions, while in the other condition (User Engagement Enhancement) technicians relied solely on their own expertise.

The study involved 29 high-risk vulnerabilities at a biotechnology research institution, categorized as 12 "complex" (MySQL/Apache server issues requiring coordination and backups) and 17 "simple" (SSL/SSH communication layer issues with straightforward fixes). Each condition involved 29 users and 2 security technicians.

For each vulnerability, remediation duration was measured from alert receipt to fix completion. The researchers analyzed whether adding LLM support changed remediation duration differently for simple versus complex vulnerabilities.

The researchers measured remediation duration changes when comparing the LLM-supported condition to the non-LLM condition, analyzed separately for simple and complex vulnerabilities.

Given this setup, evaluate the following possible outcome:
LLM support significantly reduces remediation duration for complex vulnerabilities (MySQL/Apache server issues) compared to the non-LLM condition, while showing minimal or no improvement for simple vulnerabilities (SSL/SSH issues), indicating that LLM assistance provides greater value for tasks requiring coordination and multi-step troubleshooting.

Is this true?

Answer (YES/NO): NO